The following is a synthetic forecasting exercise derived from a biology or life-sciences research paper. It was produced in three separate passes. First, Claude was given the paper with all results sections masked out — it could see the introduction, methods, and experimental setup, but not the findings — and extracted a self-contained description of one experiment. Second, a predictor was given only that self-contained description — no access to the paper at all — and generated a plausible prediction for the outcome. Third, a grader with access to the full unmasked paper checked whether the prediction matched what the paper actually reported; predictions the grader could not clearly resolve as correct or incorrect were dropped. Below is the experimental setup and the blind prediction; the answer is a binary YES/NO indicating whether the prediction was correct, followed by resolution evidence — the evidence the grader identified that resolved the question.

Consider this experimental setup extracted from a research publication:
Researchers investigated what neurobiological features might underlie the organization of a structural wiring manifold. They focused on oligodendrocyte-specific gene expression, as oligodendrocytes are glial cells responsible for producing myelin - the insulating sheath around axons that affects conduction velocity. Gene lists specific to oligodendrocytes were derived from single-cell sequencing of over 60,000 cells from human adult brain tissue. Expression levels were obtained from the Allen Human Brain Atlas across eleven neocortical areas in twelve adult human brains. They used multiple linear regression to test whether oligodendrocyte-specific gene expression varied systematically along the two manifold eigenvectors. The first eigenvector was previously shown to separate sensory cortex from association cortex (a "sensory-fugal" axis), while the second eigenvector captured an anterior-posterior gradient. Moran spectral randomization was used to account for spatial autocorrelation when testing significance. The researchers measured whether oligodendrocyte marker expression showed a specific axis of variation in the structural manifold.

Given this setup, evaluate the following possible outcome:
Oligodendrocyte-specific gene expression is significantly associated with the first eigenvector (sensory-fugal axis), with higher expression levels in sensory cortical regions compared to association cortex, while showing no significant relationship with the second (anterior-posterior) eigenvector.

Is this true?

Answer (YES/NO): NO